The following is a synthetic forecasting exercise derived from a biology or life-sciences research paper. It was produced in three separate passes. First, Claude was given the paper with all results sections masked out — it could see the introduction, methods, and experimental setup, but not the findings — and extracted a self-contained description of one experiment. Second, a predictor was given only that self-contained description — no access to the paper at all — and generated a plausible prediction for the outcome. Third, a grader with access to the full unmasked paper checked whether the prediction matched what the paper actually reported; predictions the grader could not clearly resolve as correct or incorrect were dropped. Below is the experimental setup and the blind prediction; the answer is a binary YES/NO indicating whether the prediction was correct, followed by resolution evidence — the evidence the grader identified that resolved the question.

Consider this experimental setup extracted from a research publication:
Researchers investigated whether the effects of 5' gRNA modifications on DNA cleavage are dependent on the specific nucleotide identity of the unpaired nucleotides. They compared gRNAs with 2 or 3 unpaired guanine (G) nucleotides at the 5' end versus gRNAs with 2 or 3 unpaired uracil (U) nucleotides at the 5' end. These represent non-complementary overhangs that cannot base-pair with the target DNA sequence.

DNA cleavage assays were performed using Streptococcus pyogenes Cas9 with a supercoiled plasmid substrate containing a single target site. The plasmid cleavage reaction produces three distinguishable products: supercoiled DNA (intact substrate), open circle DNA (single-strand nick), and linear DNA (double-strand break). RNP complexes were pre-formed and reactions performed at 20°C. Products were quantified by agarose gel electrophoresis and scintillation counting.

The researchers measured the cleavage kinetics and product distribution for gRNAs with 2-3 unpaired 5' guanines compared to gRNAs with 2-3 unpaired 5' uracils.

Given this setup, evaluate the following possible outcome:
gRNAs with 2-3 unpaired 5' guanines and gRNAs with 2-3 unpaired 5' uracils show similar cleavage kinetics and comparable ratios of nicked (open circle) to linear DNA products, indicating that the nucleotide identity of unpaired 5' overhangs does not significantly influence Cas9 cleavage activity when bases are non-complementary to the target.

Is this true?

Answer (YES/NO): NO